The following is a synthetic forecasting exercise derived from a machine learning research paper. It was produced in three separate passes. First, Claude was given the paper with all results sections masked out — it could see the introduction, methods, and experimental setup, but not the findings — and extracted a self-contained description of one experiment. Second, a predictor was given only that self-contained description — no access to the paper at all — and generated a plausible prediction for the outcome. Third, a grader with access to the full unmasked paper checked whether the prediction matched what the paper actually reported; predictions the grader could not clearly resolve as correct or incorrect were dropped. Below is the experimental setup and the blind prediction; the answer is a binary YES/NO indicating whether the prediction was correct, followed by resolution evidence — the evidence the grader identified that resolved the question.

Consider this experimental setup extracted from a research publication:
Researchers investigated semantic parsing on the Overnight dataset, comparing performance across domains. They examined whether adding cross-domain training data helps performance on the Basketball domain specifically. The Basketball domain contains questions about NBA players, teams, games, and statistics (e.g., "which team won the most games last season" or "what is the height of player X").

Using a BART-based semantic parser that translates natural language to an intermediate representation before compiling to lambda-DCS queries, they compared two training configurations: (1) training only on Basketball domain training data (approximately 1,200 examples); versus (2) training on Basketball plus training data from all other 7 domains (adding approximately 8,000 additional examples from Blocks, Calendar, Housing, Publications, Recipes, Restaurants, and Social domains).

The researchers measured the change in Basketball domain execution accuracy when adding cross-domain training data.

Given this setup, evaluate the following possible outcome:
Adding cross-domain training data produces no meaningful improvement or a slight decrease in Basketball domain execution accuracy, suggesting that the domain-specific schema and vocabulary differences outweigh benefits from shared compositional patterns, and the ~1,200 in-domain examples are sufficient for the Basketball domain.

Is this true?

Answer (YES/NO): YES